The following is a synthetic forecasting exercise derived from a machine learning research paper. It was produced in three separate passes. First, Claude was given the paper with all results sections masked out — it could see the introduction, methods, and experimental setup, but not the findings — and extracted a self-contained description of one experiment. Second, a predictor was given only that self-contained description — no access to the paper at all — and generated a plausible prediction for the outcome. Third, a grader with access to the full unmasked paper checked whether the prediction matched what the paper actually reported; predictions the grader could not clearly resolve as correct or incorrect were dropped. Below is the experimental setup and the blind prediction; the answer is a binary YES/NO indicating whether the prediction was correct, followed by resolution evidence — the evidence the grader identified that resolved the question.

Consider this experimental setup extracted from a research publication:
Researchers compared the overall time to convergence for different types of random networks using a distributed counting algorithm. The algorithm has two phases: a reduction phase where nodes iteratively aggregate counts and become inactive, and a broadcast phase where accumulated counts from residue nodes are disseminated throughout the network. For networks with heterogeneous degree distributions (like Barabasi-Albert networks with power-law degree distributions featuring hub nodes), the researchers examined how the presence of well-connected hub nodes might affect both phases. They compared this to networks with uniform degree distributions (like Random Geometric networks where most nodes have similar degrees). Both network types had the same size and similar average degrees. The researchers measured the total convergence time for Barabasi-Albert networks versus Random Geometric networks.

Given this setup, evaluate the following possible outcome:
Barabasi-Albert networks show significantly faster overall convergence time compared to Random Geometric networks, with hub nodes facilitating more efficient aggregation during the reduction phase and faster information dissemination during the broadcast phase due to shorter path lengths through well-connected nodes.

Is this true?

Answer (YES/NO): YES